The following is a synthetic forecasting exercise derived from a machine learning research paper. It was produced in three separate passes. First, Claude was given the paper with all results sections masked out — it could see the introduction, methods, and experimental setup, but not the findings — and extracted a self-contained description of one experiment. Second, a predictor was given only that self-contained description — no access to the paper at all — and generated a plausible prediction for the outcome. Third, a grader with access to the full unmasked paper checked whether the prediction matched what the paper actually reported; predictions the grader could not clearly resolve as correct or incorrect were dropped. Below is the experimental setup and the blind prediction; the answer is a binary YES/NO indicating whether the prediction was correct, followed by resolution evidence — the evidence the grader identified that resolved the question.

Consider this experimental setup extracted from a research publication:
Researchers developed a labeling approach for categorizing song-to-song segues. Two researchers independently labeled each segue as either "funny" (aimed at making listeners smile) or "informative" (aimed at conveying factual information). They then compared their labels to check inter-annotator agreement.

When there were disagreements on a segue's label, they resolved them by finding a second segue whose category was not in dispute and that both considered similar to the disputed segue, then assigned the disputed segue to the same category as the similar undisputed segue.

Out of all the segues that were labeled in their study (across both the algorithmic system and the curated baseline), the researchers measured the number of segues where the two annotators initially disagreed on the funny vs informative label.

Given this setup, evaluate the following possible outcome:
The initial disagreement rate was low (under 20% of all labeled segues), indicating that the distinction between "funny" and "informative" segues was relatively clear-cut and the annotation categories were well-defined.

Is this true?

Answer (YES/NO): YES